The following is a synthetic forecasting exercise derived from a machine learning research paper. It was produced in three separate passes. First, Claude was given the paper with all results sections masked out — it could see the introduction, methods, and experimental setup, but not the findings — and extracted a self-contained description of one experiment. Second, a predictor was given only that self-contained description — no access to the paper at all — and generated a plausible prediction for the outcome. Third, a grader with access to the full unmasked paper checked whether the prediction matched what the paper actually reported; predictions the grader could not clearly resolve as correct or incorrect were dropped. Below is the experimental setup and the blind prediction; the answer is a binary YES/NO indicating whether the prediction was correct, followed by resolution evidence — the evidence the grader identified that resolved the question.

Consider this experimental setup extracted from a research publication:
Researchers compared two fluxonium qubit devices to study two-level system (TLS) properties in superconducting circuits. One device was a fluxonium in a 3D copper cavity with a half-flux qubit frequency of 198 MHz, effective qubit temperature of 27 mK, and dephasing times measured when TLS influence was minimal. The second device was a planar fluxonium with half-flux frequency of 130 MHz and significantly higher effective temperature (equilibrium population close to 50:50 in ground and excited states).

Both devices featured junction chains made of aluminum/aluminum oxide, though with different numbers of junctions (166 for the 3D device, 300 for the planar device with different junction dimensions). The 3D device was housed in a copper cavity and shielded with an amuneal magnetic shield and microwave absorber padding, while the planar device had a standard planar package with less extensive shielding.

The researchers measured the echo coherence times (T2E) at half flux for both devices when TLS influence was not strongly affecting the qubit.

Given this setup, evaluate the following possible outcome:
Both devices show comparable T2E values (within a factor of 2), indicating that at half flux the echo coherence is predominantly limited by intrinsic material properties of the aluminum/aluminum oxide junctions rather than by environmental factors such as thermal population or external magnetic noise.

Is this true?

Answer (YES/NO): NO